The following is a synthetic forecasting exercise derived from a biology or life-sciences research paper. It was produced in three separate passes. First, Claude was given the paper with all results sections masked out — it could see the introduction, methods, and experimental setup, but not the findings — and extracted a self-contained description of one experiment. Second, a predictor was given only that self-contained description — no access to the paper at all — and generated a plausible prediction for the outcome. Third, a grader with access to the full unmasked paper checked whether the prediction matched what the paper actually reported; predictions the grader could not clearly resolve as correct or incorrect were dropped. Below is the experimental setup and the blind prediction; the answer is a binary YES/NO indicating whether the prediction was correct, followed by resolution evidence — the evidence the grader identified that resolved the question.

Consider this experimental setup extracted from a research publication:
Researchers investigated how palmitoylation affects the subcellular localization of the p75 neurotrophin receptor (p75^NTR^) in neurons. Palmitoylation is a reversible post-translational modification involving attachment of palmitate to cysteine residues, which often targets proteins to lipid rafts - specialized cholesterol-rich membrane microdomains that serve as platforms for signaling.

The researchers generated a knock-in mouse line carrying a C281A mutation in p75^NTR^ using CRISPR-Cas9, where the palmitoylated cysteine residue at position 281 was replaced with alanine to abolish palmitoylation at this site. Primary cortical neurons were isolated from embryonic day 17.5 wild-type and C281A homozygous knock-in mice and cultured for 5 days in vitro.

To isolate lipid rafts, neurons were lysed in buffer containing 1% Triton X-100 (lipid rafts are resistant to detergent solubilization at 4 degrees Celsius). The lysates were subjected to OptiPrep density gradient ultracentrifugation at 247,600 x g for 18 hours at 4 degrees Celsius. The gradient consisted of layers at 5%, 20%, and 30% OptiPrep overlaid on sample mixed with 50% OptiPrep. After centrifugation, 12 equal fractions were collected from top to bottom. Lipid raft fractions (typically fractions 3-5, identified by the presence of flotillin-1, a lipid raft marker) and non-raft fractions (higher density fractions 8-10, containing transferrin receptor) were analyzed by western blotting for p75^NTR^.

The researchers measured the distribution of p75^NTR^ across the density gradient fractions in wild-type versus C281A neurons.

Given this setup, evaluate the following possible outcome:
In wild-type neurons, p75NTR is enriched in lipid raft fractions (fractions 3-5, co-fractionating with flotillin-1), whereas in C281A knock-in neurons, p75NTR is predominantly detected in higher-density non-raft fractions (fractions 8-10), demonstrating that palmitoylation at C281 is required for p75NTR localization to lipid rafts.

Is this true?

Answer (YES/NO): NO